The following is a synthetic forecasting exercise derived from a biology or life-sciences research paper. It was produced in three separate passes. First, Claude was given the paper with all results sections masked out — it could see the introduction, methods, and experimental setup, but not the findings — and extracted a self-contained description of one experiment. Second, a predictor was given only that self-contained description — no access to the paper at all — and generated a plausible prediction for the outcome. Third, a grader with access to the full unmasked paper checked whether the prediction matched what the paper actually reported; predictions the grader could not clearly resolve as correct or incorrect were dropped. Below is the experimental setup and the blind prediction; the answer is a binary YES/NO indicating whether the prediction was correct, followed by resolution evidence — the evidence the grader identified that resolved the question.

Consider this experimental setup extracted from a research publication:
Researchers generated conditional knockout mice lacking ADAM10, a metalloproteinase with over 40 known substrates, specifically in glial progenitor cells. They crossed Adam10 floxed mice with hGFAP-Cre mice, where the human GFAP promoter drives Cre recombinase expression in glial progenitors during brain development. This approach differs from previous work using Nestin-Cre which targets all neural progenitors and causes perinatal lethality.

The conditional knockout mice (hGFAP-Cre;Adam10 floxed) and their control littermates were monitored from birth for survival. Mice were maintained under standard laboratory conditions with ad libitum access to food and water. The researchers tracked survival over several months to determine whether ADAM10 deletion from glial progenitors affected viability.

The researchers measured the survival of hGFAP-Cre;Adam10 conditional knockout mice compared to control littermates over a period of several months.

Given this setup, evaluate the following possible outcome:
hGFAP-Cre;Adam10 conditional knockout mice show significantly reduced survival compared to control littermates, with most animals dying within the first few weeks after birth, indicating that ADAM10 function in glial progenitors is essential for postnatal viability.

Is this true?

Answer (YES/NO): NO